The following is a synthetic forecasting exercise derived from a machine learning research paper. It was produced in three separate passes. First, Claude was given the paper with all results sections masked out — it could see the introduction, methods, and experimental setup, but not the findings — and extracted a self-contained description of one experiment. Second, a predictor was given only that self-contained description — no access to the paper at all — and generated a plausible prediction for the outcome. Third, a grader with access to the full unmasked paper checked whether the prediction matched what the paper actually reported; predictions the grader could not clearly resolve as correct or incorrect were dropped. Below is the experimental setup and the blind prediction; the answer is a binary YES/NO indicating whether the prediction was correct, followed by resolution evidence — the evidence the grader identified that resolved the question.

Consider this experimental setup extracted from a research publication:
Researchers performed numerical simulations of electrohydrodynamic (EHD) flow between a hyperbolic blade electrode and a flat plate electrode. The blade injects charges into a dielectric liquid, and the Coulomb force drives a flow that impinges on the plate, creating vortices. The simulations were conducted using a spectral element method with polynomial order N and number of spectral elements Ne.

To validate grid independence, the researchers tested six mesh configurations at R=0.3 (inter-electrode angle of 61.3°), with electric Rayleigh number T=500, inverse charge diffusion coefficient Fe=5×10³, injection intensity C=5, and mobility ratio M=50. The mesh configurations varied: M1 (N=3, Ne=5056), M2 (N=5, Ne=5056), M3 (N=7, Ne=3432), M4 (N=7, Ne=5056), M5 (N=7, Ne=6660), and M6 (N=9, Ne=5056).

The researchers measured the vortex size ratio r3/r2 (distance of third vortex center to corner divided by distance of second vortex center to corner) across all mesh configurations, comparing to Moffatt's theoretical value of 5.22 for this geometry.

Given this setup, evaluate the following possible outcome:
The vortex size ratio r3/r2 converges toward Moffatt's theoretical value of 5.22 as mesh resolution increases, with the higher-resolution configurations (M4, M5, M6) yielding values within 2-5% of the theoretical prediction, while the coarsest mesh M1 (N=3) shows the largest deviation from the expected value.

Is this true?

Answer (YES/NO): NO